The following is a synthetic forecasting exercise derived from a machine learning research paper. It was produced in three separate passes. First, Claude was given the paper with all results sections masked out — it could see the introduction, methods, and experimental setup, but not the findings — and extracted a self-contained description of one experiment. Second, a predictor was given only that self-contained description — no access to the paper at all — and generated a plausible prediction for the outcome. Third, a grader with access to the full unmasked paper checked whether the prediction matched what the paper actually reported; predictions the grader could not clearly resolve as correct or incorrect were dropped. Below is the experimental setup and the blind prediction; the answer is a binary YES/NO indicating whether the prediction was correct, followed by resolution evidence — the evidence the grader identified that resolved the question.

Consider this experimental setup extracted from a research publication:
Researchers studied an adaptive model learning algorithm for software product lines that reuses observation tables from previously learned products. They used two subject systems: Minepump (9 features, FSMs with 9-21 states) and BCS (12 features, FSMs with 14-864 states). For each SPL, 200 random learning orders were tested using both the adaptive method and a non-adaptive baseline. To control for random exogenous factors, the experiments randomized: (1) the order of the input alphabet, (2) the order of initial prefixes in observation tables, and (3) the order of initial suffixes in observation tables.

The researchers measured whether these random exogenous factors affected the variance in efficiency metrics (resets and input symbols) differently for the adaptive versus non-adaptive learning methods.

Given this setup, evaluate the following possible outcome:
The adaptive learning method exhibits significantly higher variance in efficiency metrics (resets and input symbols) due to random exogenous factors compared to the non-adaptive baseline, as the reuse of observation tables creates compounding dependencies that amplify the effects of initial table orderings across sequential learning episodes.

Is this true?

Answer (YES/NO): NO